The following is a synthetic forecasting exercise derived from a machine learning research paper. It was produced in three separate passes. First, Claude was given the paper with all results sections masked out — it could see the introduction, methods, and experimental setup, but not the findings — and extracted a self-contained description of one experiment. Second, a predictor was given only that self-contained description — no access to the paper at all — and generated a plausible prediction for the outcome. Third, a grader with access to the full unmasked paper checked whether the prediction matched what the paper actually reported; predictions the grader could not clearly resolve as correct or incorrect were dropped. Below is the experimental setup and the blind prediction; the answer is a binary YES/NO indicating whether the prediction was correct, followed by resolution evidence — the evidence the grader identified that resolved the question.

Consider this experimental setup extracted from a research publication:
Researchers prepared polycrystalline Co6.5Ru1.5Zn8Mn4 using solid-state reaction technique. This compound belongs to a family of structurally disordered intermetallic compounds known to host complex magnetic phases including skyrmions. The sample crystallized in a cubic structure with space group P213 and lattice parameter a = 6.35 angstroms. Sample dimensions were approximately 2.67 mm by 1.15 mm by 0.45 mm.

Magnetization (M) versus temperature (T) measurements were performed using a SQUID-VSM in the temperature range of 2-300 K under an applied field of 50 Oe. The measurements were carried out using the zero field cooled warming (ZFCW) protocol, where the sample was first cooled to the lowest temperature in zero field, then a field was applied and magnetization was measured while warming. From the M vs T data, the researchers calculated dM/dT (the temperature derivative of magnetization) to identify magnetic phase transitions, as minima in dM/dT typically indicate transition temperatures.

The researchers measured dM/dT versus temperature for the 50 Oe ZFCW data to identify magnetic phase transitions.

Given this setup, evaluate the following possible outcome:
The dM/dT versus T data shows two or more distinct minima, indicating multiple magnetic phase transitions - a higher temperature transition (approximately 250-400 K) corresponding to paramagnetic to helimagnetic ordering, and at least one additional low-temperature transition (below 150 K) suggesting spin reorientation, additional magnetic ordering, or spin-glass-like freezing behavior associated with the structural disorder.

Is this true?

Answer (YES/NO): NO